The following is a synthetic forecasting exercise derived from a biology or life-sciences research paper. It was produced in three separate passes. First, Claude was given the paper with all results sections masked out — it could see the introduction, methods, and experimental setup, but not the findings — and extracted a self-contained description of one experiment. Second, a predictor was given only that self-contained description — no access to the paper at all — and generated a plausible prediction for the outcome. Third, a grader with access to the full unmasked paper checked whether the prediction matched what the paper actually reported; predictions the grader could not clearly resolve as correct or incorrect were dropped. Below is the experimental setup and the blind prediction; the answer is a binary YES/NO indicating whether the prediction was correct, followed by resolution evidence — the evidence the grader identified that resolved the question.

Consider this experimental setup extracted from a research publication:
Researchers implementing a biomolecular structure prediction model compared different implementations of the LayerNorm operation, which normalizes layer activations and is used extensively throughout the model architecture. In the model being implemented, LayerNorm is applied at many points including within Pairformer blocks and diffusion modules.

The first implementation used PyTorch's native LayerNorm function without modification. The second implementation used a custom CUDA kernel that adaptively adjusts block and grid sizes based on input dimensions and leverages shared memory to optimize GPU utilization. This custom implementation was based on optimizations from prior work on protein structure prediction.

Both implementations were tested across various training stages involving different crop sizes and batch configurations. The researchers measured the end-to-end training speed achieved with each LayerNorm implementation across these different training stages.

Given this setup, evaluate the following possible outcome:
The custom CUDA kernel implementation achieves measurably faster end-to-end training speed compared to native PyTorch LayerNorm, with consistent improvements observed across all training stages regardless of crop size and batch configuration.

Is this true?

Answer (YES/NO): NO